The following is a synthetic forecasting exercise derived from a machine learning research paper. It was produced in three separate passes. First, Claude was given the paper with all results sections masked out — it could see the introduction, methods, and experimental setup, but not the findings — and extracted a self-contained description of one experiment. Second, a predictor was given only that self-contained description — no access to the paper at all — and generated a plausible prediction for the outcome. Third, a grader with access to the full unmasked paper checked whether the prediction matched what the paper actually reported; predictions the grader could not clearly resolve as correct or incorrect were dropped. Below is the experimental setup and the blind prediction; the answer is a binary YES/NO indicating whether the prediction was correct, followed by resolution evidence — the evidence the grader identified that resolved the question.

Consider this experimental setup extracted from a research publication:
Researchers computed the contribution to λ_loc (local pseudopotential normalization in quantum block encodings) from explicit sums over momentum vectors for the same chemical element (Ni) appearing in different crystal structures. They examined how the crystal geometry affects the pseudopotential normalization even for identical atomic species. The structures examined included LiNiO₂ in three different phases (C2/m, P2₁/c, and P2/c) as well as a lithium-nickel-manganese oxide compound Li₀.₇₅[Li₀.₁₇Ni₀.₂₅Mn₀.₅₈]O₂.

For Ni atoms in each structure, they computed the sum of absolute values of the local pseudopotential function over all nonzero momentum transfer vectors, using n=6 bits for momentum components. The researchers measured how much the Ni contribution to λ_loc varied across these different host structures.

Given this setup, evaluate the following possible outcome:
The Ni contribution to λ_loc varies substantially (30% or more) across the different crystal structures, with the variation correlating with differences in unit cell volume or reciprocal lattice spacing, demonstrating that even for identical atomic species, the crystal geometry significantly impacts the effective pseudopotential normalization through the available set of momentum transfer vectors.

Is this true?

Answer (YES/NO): NO